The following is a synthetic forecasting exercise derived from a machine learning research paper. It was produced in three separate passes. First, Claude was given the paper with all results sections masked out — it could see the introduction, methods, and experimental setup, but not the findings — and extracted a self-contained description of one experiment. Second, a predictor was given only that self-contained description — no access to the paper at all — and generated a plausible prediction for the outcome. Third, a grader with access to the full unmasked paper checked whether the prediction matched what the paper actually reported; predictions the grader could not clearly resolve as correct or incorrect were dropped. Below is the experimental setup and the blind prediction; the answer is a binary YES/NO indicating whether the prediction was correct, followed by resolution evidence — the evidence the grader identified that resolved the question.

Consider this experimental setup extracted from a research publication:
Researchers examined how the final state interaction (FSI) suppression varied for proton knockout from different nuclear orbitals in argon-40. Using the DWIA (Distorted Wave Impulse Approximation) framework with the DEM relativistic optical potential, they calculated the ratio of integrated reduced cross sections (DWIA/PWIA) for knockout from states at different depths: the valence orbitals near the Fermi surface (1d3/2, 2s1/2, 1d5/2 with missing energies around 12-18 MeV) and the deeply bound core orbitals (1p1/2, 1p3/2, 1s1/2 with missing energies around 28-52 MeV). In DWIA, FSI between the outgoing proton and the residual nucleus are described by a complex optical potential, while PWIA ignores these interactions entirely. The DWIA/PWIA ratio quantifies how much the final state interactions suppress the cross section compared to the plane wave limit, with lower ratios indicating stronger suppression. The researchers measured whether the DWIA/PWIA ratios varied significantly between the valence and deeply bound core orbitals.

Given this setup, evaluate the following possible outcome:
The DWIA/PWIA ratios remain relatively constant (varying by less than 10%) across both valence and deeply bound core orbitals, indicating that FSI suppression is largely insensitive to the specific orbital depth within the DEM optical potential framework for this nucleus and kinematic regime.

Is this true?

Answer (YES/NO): NO